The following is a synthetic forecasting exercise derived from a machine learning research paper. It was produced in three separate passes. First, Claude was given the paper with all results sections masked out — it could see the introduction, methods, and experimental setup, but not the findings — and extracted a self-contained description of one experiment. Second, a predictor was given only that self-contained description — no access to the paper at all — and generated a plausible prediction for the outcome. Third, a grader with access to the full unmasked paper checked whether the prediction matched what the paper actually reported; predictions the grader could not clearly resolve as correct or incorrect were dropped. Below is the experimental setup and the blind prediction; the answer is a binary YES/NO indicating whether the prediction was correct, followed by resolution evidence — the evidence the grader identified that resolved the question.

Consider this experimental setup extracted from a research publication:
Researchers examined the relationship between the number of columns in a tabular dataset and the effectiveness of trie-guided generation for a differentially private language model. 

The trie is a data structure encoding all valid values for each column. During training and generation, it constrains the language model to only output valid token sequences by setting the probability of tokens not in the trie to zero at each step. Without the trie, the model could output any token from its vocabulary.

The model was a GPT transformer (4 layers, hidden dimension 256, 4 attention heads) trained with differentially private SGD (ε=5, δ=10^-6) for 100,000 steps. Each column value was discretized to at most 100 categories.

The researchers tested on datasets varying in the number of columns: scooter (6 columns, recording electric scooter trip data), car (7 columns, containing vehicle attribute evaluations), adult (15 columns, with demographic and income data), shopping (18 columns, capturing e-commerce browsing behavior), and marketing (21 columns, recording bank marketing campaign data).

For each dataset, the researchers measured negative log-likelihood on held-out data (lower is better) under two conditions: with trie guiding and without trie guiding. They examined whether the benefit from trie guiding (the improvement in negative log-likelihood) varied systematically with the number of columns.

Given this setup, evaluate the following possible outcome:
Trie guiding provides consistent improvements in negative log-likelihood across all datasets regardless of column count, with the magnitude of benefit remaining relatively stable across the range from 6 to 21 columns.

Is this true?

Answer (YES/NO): NO